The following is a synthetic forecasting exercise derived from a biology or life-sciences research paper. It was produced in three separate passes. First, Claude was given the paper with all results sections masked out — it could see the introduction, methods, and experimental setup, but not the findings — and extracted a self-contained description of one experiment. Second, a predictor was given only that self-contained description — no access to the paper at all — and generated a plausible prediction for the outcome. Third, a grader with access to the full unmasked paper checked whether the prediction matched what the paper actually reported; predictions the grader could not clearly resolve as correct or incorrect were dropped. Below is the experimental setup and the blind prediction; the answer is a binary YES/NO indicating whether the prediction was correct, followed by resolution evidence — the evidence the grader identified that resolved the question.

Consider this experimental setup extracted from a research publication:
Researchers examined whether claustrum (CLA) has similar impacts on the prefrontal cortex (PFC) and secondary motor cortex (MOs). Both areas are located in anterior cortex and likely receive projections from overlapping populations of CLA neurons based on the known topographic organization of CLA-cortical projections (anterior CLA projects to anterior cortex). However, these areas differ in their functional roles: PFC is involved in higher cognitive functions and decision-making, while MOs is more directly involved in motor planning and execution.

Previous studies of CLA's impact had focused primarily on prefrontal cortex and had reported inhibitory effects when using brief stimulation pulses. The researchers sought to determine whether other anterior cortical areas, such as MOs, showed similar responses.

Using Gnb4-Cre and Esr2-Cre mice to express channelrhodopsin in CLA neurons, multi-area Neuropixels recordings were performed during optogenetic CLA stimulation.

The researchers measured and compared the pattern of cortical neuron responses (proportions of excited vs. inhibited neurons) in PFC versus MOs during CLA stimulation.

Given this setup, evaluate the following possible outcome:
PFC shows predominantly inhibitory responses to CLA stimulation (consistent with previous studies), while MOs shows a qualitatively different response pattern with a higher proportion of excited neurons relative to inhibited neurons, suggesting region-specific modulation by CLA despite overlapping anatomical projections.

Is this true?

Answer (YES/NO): NO